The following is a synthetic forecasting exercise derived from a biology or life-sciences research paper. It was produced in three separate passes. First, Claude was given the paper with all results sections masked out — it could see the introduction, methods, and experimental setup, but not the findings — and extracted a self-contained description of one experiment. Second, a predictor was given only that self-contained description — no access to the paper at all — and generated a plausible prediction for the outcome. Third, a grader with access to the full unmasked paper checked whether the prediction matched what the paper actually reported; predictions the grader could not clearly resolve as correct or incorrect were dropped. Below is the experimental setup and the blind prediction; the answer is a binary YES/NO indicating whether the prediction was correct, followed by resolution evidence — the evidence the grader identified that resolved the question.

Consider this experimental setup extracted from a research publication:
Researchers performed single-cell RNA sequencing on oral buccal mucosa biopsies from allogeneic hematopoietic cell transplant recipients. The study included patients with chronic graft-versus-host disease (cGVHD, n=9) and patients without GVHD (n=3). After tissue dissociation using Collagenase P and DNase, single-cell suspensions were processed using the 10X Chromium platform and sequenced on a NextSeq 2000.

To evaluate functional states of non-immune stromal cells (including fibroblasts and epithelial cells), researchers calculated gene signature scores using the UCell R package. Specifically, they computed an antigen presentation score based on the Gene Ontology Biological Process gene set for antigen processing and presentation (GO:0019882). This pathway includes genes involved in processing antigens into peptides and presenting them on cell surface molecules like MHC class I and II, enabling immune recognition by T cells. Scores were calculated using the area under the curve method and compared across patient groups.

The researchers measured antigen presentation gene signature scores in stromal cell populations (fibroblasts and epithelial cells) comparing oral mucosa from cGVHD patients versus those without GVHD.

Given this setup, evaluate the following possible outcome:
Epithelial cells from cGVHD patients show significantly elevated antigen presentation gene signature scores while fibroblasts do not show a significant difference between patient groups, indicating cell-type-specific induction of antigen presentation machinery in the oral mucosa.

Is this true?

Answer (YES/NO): NO